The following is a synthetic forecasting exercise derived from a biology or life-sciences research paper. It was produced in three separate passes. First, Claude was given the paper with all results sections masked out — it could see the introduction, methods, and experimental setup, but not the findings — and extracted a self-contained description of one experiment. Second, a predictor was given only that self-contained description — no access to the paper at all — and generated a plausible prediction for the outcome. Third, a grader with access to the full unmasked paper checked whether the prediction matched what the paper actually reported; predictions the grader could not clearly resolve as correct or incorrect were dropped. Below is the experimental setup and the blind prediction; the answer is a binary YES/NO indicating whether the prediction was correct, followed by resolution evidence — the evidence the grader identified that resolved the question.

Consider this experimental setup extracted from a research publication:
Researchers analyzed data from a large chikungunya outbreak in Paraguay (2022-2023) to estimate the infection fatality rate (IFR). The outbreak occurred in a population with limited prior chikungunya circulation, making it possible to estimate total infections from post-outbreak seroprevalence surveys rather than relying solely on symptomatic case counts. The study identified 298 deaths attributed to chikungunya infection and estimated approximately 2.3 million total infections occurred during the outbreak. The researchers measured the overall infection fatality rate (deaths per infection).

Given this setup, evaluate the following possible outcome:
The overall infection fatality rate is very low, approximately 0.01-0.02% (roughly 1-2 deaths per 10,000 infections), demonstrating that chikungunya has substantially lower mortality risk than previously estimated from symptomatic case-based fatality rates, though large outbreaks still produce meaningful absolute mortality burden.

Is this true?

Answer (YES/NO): YES